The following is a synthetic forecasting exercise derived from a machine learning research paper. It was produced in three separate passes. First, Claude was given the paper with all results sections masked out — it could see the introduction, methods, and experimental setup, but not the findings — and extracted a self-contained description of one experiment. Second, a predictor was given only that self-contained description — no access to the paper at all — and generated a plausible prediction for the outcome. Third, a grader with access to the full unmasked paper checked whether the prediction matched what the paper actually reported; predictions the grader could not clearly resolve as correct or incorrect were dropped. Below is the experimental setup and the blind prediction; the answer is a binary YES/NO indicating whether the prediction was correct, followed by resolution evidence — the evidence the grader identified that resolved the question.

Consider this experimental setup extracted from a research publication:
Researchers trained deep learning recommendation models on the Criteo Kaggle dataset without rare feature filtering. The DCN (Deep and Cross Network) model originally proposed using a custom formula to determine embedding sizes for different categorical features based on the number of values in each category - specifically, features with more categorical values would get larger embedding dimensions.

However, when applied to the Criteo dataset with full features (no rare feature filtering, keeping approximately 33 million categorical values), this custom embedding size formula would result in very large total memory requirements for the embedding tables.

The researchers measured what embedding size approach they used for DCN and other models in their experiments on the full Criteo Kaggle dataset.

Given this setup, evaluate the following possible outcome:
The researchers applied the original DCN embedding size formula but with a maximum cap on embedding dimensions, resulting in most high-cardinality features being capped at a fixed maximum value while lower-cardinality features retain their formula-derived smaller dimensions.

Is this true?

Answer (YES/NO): NO